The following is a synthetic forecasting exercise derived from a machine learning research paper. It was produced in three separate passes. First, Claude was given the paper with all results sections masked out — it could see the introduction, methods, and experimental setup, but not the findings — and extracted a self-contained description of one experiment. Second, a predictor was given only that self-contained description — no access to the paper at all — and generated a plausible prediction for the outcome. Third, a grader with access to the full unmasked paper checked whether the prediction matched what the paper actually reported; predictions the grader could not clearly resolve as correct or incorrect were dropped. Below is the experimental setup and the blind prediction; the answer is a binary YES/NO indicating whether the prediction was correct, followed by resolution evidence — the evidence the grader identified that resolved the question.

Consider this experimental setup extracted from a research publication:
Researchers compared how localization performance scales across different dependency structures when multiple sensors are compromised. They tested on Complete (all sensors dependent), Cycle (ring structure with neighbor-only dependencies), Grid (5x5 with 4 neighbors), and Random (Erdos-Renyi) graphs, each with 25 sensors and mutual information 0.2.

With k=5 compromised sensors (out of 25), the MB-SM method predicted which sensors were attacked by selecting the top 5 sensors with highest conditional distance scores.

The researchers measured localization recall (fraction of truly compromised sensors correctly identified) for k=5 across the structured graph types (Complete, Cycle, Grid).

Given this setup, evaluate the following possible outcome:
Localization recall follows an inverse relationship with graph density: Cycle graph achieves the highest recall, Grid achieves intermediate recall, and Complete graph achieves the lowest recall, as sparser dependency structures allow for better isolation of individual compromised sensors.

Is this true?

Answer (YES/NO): YES